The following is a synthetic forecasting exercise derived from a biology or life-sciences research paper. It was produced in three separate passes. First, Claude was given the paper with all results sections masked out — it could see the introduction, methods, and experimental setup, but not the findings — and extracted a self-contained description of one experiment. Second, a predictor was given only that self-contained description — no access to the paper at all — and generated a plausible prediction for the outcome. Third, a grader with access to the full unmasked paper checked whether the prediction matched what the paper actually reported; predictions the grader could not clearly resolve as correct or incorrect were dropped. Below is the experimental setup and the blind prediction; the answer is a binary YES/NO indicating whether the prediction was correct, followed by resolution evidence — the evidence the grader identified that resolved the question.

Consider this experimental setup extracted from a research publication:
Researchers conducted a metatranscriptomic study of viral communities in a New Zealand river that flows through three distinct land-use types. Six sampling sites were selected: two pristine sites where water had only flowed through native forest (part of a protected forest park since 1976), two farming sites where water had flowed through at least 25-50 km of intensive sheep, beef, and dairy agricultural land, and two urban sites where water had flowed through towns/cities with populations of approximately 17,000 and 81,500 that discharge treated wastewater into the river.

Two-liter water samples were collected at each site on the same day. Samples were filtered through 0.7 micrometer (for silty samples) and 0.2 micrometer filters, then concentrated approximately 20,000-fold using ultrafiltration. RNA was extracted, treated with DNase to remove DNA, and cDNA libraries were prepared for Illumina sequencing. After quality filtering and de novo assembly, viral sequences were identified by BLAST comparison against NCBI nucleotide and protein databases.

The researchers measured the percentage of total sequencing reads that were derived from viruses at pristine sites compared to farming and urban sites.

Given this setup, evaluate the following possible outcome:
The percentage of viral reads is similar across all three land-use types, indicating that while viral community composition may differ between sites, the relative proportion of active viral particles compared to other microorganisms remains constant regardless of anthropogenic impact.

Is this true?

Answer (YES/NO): NO